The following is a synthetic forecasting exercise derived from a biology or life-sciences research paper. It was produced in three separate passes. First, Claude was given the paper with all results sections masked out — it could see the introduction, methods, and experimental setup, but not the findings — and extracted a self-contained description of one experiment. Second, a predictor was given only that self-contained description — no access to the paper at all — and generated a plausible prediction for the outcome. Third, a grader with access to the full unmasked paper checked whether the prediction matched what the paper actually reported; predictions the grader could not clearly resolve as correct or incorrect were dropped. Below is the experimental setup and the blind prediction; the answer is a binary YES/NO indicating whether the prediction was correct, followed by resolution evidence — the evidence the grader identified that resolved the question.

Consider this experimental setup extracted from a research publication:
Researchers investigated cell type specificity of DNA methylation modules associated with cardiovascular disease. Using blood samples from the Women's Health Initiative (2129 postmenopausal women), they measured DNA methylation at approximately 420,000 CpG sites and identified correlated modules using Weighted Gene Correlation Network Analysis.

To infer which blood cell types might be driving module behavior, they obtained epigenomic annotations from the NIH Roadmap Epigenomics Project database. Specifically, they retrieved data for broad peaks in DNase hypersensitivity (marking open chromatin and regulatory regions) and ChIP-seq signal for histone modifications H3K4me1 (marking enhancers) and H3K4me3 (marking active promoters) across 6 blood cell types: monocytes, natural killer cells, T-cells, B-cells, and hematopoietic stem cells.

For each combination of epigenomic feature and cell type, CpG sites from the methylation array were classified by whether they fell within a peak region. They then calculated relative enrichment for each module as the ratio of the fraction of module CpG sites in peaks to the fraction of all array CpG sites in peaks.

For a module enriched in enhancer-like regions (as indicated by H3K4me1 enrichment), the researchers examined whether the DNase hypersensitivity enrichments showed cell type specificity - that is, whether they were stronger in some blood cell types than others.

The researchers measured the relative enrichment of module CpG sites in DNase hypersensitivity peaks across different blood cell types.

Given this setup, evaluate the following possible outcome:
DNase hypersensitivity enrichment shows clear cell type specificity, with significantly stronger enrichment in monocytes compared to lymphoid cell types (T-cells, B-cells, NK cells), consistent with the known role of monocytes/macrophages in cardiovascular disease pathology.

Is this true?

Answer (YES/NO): YES